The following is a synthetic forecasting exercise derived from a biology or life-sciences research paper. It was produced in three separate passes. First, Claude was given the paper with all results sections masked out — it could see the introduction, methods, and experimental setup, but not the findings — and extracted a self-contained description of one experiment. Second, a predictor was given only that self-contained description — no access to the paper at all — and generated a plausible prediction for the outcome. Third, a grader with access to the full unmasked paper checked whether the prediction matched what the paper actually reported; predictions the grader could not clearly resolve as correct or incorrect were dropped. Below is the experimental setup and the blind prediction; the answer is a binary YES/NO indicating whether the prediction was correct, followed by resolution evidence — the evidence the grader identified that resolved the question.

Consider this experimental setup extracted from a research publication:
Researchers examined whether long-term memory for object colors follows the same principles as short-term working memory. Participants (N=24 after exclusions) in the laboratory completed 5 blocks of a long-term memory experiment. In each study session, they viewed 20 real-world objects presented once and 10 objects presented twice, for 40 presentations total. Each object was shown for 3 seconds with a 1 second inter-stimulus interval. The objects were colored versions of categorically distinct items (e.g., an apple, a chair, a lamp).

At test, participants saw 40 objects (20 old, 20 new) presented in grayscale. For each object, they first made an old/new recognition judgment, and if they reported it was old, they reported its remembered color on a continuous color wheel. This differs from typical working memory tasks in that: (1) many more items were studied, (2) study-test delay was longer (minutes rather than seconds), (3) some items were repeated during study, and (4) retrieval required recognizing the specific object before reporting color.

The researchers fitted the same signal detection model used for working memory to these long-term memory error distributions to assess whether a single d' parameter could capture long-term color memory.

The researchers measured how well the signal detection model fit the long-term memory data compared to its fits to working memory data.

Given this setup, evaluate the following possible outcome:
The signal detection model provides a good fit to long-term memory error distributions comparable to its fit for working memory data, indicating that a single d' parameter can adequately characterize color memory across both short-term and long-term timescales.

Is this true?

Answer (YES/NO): YES